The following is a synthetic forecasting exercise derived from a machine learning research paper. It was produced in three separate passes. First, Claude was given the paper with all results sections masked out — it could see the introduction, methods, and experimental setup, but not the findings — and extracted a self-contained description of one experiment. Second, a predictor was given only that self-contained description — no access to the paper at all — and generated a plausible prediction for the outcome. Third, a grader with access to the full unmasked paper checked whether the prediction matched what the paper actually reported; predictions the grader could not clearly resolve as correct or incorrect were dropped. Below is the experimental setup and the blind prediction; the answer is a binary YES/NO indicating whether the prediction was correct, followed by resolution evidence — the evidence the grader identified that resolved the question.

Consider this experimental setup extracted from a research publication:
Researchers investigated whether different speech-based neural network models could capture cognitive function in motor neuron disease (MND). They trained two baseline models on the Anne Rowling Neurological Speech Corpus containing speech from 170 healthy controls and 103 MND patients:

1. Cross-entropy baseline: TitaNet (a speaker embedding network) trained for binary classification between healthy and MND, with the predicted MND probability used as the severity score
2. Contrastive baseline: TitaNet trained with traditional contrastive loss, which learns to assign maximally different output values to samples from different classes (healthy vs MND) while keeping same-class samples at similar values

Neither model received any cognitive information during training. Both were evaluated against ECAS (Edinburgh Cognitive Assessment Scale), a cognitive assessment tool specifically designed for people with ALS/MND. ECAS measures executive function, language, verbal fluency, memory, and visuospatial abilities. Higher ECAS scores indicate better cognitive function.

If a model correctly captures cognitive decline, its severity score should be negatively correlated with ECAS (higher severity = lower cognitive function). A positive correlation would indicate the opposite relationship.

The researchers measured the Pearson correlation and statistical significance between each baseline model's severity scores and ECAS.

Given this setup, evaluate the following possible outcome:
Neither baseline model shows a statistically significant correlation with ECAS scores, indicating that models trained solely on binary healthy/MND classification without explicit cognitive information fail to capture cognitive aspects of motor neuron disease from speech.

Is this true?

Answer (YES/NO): NO